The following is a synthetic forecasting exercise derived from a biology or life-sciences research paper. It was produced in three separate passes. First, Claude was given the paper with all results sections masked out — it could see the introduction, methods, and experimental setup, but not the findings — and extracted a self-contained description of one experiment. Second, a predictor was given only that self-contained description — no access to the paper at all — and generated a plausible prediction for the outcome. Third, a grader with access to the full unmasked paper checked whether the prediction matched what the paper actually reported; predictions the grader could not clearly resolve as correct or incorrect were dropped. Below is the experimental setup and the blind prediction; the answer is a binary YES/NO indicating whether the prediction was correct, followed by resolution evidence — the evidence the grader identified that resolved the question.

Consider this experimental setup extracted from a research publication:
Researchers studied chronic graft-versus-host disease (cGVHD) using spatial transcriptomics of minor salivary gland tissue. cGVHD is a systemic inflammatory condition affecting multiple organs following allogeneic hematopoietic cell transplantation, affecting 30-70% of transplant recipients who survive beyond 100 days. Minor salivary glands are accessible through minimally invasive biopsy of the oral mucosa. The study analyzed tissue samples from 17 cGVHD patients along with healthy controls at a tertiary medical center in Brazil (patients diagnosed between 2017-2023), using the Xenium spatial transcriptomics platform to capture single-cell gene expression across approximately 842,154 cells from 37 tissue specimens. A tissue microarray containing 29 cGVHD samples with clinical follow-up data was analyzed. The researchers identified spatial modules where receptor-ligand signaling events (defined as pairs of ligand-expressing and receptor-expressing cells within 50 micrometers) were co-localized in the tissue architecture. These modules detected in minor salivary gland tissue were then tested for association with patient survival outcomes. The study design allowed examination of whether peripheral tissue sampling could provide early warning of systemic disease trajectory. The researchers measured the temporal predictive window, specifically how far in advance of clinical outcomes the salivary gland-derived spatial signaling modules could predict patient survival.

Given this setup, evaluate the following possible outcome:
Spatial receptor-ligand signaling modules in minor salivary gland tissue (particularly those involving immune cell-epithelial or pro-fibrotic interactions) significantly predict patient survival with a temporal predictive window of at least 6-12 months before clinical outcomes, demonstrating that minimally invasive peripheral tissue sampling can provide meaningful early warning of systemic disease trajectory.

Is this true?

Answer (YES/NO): YES